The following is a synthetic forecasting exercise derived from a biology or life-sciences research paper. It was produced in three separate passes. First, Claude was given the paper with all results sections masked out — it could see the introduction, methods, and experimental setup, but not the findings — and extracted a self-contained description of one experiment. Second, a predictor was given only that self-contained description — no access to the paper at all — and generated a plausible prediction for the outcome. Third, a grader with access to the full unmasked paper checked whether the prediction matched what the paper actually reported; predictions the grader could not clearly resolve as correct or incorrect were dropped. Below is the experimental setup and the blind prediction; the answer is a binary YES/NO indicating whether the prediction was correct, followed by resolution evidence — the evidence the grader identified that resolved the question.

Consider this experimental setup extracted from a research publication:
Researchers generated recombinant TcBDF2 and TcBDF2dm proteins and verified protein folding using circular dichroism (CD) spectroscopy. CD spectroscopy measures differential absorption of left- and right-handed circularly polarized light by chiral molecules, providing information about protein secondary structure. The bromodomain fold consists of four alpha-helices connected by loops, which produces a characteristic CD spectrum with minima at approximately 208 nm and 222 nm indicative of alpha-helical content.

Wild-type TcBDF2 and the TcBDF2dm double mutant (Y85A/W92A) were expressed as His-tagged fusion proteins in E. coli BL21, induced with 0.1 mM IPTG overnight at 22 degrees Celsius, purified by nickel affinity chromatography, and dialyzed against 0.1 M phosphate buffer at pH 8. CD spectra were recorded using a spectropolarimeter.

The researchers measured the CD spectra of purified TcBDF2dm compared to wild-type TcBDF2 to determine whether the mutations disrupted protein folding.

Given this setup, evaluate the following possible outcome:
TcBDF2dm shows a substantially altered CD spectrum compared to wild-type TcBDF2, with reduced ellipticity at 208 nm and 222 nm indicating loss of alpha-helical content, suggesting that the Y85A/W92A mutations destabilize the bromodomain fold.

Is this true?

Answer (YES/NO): NO